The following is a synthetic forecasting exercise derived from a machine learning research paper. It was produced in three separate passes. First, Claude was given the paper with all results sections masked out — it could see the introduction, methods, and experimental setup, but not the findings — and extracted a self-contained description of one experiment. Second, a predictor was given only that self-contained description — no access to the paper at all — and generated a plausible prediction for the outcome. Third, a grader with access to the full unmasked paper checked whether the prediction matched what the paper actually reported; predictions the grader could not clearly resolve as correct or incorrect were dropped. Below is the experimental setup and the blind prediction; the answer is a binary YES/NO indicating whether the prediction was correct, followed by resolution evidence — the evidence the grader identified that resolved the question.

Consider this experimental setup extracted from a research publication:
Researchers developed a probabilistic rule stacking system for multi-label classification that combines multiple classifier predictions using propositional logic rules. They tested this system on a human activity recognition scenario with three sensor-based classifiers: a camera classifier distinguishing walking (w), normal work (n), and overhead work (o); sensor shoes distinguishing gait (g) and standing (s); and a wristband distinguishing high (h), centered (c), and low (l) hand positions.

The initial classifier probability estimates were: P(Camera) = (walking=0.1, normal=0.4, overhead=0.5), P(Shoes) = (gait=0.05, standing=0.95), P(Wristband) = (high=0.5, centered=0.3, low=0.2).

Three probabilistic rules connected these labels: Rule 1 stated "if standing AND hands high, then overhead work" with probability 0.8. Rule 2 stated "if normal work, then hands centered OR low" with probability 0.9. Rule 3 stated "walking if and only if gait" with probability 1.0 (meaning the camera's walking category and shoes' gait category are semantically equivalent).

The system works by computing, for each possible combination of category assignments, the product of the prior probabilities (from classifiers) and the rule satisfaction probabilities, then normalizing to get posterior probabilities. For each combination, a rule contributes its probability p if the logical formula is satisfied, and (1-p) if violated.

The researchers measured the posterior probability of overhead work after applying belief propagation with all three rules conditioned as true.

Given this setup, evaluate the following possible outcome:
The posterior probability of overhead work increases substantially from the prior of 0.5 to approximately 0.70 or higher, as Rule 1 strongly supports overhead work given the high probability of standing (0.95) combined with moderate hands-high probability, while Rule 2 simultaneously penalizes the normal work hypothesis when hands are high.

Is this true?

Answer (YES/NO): YES